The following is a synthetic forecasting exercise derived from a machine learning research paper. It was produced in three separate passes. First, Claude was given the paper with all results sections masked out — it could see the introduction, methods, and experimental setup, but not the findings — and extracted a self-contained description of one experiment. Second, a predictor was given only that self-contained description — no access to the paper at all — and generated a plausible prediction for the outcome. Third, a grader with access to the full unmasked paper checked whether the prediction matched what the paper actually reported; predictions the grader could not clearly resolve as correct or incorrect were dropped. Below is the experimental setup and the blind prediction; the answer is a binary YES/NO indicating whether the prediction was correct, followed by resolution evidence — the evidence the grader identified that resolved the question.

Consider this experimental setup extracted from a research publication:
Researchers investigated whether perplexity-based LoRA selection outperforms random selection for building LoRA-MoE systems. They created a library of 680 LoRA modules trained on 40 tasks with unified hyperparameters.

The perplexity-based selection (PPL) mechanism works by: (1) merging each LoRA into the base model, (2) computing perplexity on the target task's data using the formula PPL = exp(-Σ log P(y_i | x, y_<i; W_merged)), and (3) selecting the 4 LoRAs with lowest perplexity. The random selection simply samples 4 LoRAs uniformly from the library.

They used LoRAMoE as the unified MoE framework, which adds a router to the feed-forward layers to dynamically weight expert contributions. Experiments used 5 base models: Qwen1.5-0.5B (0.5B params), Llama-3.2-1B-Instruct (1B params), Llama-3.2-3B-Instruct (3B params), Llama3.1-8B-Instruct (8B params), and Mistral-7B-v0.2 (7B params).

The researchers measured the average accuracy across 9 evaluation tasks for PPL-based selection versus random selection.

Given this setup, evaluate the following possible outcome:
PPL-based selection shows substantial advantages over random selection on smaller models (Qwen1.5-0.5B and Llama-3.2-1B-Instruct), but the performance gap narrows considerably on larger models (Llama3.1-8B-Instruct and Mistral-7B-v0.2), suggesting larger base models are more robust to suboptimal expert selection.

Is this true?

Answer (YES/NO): NO